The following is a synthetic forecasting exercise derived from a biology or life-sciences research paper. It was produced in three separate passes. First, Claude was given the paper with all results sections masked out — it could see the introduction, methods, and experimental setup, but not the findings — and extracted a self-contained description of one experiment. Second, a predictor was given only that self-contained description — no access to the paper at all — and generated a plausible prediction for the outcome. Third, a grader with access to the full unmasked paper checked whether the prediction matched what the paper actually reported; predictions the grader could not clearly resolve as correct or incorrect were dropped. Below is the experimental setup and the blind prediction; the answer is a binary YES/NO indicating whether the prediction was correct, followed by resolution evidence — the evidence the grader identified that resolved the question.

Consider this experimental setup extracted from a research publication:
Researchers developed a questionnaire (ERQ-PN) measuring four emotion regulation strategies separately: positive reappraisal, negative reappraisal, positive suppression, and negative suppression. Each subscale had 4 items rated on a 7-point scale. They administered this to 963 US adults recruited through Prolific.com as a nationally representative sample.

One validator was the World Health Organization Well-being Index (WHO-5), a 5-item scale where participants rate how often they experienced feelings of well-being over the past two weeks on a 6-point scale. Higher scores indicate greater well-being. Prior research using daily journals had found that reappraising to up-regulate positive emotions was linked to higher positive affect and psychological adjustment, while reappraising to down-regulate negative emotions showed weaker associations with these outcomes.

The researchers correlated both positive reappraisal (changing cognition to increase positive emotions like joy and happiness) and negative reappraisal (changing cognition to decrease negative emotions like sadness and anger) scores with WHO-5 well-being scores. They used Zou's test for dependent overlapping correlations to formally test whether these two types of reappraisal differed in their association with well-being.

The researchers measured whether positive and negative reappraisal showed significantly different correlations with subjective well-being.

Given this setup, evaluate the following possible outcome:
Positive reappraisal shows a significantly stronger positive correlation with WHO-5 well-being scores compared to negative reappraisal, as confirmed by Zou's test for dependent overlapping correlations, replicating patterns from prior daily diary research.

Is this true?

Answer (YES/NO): NO